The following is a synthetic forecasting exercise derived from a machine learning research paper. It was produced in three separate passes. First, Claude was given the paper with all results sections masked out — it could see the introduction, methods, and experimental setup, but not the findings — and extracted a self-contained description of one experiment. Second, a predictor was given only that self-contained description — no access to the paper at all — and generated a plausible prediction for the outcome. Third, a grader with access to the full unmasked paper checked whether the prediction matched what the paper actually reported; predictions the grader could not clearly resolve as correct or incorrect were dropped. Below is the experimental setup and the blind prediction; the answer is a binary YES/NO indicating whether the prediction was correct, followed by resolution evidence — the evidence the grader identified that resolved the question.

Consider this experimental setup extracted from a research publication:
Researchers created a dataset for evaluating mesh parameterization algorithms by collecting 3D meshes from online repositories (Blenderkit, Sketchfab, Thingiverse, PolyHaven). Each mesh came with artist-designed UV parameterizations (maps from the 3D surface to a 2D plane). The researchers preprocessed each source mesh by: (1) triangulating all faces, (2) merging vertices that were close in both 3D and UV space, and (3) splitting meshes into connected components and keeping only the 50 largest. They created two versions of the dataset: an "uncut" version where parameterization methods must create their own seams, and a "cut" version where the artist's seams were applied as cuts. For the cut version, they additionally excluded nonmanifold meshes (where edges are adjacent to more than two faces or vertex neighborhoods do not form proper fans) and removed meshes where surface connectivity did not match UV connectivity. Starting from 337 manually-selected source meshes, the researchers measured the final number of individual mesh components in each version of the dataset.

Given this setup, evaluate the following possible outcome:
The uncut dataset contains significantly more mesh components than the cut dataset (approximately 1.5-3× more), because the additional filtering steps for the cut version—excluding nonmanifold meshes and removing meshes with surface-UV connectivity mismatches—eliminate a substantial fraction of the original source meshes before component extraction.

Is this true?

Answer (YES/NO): NO